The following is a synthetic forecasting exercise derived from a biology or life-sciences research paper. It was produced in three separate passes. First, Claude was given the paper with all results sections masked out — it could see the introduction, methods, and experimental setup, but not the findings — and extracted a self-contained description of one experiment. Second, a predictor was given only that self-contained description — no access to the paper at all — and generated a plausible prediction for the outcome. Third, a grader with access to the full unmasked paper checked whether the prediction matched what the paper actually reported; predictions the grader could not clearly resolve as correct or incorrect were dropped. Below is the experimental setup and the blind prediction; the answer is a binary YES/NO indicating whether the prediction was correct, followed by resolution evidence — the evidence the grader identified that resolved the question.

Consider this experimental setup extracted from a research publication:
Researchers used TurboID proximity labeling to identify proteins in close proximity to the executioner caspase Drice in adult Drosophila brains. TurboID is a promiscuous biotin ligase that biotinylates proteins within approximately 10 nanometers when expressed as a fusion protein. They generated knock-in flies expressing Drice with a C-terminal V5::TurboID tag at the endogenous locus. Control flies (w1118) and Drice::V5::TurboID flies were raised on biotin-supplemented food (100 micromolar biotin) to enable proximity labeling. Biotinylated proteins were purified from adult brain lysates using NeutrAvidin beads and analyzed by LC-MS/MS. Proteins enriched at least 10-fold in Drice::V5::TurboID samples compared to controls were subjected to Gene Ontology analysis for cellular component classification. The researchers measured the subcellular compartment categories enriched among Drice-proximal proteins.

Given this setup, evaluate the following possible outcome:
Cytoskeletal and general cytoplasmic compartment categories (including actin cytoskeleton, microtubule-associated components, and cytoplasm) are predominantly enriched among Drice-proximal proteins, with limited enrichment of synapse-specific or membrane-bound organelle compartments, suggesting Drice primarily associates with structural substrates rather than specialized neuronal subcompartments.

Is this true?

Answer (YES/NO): NO